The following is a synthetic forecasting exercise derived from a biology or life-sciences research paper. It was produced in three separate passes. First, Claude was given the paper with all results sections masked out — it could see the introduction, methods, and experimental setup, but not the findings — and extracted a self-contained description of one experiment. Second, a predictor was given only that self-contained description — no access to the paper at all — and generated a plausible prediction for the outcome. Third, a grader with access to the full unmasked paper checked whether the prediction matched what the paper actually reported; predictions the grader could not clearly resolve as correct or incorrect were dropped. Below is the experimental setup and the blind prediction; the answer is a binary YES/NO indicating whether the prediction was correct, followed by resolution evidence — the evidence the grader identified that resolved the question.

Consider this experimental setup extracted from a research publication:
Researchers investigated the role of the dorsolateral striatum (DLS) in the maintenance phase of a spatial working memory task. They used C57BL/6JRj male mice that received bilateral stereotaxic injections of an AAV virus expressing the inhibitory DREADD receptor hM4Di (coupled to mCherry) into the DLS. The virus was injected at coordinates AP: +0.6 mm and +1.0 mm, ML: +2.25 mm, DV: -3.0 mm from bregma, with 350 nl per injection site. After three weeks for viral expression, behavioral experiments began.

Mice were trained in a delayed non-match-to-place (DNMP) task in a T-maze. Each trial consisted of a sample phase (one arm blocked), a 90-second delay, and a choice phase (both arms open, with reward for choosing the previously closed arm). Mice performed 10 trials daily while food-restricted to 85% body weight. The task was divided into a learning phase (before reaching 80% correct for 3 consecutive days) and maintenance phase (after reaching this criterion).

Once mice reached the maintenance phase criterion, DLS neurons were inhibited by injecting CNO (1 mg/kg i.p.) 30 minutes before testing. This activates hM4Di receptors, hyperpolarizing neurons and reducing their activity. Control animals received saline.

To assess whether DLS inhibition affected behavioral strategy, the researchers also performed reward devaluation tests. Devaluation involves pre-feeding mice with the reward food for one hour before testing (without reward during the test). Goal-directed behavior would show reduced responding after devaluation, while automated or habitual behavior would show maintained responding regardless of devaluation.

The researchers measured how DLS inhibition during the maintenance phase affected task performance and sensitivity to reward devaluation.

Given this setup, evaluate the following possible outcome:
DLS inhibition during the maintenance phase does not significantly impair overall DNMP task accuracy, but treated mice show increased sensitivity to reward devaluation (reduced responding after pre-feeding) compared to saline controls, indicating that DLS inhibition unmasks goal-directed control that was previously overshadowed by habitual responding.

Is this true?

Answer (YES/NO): YES